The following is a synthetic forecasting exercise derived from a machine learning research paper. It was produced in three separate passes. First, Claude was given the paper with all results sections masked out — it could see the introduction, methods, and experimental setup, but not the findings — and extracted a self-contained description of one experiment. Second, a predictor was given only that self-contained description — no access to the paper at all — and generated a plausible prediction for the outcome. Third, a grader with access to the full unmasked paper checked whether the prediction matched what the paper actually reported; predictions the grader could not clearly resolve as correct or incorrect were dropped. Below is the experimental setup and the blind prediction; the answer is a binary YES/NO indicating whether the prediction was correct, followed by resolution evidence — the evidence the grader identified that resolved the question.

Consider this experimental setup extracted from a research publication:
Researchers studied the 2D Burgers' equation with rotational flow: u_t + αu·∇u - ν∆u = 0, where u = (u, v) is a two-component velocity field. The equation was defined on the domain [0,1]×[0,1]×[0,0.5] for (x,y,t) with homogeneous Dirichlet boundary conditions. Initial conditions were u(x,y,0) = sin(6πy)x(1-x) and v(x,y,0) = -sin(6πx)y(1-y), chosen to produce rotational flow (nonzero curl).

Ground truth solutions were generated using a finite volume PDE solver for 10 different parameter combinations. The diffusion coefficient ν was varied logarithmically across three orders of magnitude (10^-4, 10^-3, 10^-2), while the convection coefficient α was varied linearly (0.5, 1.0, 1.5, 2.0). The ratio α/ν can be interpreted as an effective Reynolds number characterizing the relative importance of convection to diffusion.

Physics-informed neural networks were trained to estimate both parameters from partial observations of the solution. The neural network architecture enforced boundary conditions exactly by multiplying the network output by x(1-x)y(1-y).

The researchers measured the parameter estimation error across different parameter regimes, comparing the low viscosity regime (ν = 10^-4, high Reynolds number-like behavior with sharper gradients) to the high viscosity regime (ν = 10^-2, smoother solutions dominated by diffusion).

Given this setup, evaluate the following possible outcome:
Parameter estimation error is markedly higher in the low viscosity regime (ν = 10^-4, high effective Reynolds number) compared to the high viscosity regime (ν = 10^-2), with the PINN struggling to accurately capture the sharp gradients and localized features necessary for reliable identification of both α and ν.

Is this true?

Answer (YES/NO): NO